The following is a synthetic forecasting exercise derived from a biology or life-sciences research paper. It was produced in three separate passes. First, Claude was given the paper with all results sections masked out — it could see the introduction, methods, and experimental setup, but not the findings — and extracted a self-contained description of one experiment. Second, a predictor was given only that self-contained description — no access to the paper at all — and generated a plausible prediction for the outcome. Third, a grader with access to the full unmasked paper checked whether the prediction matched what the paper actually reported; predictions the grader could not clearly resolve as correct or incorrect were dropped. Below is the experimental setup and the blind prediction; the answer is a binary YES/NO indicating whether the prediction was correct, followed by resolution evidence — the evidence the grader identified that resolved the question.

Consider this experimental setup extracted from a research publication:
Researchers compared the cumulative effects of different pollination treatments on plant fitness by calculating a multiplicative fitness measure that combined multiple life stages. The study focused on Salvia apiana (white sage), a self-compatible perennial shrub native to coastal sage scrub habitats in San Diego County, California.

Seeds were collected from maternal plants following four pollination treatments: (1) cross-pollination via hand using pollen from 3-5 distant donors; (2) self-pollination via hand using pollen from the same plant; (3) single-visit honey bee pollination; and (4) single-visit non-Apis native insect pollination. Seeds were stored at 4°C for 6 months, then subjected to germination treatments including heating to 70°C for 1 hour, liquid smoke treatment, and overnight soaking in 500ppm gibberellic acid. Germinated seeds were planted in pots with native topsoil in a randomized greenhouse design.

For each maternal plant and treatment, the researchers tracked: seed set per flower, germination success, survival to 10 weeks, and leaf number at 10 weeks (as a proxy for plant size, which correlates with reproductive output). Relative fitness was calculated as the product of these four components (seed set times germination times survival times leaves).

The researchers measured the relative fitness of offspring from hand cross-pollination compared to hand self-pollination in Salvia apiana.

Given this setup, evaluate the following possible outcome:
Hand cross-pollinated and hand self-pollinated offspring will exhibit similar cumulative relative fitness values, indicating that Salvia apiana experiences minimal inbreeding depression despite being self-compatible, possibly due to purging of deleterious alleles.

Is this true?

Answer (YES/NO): NO